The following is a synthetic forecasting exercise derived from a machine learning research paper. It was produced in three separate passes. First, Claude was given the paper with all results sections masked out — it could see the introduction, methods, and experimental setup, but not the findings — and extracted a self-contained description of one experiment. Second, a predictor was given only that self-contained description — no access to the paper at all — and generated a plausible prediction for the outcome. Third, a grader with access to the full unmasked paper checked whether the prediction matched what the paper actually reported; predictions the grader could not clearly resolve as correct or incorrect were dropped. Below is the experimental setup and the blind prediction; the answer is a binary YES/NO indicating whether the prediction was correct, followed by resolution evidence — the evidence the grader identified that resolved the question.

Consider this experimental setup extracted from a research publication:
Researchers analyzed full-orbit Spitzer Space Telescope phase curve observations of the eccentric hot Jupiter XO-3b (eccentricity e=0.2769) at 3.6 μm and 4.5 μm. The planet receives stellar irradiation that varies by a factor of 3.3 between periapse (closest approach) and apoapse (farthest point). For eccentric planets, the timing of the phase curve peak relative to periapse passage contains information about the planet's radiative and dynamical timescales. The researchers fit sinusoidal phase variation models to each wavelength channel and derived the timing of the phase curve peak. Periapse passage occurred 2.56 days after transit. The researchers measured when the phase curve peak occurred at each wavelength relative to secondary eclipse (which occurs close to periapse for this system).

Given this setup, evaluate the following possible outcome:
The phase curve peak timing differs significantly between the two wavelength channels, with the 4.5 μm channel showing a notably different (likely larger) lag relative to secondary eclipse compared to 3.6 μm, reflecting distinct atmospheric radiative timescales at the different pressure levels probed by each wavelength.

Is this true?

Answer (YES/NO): NO